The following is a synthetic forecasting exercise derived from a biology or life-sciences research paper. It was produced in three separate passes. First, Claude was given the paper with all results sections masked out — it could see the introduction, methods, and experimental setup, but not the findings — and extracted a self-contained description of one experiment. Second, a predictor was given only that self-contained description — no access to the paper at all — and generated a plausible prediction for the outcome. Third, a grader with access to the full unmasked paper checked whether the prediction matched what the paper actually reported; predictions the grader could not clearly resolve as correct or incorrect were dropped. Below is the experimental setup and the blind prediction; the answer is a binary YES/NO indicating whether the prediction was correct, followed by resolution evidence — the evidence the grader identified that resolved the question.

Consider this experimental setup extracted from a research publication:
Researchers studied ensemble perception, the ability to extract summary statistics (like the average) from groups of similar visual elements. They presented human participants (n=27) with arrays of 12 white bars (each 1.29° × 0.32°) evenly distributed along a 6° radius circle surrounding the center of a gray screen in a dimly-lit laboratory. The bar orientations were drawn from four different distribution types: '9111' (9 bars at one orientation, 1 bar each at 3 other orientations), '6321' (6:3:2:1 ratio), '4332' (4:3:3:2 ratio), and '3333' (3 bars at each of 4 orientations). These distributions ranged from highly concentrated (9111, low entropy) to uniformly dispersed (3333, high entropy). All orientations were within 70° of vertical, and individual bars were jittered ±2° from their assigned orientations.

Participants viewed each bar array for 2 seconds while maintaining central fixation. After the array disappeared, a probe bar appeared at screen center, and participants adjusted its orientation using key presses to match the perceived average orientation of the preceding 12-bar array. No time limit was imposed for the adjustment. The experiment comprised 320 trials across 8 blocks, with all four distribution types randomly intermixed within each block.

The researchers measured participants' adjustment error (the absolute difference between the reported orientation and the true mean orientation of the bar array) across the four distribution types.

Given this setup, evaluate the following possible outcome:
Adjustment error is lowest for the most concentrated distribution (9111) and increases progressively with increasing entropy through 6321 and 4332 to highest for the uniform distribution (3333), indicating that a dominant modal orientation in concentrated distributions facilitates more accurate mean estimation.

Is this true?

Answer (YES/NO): NO